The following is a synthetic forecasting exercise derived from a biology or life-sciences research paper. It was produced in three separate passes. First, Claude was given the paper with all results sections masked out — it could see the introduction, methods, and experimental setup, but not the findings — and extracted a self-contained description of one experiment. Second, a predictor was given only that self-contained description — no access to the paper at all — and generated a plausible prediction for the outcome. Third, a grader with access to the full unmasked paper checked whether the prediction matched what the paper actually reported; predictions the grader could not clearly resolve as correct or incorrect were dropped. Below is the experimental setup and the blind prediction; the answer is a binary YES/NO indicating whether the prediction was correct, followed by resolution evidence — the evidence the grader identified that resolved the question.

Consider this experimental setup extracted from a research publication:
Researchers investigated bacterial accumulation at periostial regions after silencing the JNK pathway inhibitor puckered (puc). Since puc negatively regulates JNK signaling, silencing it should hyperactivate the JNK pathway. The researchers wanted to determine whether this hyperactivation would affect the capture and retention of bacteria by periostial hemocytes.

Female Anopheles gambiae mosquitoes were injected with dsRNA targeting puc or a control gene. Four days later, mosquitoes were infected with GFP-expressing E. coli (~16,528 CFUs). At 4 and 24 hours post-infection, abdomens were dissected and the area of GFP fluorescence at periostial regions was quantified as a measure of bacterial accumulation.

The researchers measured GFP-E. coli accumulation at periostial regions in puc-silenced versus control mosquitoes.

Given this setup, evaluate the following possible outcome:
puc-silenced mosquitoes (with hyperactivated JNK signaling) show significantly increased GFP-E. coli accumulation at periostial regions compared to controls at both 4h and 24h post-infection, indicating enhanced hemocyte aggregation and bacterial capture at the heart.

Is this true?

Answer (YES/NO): NO